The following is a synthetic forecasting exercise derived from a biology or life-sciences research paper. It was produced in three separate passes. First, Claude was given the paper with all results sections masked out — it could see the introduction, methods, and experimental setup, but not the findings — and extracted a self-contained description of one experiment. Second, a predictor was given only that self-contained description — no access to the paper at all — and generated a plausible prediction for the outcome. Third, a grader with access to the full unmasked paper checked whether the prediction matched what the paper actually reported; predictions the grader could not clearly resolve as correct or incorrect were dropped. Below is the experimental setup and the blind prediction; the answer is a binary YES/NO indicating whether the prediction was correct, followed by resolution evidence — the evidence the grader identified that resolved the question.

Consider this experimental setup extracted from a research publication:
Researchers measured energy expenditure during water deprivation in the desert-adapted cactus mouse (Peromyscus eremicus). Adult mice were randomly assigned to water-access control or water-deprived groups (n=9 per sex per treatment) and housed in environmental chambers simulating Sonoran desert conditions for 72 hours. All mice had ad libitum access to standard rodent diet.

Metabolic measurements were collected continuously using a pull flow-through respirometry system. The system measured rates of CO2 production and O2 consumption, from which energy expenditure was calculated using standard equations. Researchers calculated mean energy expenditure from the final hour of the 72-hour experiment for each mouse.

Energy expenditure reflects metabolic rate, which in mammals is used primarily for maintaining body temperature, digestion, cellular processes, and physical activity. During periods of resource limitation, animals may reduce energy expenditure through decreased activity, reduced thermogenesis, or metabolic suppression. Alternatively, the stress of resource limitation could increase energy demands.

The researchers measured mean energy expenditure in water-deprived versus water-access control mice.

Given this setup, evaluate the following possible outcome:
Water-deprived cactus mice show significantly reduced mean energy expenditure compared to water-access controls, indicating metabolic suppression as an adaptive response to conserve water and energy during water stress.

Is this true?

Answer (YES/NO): NO